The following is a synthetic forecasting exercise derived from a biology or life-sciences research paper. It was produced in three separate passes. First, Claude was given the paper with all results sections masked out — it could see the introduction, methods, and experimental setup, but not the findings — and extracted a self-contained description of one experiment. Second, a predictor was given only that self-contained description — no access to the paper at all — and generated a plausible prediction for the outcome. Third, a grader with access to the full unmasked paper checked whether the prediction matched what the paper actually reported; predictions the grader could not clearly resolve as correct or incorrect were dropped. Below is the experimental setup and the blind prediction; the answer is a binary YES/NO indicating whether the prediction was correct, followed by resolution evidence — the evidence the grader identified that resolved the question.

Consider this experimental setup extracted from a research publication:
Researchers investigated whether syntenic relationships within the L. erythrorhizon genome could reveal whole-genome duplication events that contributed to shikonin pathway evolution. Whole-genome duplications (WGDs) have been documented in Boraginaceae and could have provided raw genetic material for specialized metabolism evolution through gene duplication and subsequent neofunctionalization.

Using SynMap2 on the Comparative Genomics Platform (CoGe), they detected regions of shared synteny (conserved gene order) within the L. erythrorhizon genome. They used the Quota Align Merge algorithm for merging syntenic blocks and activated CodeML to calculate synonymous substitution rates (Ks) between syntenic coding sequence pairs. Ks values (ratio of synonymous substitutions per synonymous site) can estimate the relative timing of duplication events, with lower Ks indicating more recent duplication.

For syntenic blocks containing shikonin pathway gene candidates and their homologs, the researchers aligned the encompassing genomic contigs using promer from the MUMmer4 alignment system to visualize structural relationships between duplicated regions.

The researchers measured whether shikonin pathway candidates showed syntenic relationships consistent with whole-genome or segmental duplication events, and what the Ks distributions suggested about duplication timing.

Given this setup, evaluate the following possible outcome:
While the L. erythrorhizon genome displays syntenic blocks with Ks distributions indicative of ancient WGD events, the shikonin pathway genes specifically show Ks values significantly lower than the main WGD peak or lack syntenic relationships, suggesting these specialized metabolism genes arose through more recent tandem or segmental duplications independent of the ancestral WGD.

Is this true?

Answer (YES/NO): YES